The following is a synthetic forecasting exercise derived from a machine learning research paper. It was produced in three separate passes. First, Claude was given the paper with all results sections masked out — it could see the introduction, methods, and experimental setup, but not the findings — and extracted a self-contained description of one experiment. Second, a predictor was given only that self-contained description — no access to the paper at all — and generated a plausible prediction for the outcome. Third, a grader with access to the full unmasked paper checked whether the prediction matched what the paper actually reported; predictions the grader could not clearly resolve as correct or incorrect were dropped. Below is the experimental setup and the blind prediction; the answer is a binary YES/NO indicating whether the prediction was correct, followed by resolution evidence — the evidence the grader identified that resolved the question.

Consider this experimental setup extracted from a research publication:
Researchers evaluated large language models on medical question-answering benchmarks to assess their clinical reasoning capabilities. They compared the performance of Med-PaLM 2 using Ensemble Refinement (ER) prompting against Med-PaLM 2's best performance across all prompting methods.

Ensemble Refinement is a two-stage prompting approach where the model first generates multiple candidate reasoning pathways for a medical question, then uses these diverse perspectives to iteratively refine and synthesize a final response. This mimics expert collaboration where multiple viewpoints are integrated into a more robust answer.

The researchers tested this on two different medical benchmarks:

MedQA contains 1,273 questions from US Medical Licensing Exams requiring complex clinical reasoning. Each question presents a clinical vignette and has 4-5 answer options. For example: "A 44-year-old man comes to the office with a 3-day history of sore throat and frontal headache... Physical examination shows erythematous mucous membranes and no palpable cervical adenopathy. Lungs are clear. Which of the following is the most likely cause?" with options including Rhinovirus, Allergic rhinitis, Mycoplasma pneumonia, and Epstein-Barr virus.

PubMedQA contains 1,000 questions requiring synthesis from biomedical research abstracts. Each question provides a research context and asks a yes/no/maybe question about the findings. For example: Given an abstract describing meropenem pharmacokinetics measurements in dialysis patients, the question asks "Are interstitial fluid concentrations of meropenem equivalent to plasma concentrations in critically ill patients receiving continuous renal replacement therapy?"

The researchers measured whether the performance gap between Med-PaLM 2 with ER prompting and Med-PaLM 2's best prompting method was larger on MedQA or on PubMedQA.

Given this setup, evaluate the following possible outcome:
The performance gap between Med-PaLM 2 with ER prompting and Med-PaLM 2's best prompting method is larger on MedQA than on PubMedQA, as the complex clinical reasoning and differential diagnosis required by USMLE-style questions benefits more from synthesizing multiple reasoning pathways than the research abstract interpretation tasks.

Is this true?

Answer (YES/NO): NO